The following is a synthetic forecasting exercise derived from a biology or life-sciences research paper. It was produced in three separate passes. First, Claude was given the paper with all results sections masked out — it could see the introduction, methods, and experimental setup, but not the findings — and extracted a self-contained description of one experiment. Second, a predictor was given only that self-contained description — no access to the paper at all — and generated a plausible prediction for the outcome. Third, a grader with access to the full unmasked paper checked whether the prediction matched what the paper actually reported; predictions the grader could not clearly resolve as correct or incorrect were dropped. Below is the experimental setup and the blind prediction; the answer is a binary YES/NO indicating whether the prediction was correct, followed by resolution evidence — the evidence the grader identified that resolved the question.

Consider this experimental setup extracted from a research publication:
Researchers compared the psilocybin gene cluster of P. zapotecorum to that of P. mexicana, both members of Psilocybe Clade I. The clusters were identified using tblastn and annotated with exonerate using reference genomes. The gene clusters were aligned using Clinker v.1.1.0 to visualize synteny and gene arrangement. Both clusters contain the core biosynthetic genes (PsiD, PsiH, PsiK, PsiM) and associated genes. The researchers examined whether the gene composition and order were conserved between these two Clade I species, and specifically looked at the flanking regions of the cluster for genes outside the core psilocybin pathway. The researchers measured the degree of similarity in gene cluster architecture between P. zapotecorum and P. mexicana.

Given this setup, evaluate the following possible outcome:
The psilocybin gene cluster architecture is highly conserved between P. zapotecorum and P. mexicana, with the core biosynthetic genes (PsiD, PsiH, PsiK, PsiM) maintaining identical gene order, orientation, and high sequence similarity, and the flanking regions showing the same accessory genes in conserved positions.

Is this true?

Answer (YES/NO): NO